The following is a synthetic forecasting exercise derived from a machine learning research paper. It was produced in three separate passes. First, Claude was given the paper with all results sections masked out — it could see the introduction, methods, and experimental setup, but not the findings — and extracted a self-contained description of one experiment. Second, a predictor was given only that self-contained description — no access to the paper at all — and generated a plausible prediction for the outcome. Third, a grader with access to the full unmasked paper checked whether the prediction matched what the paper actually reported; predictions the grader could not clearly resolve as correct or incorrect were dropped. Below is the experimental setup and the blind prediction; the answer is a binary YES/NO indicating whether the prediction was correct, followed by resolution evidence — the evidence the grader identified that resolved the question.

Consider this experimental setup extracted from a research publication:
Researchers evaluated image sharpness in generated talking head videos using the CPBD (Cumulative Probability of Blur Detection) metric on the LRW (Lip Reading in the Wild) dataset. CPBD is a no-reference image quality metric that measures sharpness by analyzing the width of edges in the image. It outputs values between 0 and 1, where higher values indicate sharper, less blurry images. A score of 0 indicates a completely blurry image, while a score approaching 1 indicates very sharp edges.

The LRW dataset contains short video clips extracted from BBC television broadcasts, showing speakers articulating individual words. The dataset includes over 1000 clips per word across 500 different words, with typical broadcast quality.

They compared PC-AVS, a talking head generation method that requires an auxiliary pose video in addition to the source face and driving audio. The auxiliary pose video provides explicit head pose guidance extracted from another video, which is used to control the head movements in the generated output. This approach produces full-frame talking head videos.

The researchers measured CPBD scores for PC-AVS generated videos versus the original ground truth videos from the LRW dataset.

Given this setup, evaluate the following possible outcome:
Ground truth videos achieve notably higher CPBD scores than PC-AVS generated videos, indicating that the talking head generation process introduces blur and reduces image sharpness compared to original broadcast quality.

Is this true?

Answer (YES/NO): NO